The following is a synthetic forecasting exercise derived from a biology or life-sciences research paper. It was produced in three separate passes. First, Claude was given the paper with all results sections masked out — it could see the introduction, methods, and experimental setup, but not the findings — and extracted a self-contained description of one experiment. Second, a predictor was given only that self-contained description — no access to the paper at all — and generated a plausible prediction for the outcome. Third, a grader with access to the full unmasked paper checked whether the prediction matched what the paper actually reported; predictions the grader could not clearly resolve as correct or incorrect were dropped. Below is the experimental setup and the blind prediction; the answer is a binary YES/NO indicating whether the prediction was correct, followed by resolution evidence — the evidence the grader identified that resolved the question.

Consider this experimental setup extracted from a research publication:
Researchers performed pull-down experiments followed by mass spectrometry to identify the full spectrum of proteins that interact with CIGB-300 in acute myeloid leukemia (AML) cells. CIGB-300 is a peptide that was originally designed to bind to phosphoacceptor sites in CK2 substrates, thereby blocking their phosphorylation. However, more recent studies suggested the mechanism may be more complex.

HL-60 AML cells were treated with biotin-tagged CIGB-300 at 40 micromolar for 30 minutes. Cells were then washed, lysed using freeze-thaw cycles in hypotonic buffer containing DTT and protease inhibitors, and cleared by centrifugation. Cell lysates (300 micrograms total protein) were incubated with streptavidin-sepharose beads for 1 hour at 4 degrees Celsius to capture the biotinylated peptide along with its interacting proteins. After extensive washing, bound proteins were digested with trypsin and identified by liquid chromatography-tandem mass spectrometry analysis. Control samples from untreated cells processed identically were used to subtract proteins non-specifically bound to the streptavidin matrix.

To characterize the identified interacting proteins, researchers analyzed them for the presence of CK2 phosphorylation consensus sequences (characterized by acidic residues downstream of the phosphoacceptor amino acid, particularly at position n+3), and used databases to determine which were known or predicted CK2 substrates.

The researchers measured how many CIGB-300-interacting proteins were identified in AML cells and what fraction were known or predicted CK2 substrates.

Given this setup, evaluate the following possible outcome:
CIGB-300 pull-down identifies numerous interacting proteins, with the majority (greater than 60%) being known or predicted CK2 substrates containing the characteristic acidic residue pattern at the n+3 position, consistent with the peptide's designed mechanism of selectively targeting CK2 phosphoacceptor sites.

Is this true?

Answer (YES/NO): NO